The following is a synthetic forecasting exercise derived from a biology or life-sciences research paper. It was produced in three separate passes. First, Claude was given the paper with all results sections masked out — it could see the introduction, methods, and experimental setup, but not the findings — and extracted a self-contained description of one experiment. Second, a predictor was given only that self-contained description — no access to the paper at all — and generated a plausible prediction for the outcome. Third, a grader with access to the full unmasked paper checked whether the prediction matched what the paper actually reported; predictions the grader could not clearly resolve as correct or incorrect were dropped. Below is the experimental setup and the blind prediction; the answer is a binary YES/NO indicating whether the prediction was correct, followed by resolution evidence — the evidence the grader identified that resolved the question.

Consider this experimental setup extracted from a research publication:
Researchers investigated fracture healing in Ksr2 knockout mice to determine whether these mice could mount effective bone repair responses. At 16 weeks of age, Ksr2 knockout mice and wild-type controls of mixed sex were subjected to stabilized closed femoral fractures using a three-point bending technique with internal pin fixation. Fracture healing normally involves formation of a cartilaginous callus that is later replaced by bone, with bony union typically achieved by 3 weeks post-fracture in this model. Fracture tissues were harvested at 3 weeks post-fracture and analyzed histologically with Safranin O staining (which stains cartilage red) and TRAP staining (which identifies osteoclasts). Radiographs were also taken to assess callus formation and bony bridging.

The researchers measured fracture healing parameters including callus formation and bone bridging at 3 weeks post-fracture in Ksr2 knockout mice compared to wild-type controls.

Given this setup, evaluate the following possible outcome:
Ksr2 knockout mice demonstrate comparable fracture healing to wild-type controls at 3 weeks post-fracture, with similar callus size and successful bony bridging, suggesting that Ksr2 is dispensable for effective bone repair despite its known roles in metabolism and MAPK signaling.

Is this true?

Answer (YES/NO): NO